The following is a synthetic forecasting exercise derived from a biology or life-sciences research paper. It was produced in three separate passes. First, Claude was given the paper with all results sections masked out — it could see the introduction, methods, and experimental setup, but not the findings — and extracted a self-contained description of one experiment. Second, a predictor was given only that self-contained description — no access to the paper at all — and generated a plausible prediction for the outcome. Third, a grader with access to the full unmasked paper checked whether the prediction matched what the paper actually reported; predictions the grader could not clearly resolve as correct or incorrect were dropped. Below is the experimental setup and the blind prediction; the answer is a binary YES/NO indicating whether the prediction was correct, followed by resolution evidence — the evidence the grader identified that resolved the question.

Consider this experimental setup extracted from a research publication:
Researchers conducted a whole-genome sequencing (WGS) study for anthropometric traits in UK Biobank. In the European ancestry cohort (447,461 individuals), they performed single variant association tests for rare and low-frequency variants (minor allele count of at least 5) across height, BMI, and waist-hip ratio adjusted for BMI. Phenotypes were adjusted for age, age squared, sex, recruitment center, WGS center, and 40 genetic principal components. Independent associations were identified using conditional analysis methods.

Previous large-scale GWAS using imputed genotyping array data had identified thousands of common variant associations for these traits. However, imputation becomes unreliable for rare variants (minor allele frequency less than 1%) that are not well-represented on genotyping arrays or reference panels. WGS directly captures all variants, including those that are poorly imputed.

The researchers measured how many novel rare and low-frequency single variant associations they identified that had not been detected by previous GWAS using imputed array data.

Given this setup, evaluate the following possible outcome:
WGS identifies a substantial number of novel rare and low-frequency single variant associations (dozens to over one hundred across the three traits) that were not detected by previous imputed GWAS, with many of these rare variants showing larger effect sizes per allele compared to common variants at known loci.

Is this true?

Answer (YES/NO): YES